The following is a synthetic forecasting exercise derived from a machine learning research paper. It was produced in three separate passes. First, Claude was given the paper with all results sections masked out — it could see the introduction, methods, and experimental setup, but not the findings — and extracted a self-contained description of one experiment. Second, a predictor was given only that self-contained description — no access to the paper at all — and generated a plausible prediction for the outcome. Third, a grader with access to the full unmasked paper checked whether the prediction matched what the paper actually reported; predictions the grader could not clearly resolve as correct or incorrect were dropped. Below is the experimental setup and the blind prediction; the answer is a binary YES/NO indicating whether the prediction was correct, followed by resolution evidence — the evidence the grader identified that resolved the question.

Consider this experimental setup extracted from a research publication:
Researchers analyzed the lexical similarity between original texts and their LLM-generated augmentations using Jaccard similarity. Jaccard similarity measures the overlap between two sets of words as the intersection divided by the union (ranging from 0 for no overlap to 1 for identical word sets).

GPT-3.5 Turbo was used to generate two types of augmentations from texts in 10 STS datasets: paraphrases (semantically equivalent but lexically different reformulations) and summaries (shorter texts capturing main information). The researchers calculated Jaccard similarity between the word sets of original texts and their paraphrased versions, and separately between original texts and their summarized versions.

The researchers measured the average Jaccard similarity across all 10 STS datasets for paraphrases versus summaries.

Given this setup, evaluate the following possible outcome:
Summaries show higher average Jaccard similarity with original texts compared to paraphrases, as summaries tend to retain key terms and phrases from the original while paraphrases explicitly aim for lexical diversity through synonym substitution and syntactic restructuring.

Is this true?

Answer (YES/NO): YES